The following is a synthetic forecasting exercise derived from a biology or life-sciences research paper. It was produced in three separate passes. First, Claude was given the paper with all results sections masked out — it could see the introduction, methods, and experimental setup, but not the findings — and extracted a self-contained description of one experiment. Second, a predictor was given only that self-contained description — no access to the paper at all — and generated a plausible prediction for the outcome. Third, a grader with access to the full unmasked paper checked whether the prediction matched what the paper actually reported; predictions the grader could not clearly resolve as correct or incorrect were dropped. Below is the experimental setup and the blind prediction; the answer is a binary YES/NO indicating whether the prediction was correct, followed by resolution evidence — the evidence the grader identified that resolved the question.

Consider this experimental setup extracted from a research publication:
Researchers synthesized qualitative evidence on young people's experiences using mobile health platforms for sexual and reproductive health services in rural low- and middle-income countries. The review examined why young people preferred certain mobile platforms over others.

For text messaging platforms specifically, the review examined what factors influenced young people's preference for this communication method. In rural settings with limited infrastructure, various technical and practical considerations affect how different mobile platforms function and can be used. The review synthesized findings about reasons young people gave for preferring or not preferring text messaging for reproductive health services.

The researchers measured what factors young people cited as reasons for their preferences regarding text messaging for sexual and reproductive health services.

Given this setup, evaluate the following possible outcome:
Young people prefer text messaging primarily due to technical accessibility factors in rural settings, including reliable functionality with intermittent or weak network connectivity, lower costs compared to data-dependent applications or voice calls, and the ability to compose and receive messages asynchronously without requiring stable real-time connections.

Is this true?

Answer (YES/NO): NO